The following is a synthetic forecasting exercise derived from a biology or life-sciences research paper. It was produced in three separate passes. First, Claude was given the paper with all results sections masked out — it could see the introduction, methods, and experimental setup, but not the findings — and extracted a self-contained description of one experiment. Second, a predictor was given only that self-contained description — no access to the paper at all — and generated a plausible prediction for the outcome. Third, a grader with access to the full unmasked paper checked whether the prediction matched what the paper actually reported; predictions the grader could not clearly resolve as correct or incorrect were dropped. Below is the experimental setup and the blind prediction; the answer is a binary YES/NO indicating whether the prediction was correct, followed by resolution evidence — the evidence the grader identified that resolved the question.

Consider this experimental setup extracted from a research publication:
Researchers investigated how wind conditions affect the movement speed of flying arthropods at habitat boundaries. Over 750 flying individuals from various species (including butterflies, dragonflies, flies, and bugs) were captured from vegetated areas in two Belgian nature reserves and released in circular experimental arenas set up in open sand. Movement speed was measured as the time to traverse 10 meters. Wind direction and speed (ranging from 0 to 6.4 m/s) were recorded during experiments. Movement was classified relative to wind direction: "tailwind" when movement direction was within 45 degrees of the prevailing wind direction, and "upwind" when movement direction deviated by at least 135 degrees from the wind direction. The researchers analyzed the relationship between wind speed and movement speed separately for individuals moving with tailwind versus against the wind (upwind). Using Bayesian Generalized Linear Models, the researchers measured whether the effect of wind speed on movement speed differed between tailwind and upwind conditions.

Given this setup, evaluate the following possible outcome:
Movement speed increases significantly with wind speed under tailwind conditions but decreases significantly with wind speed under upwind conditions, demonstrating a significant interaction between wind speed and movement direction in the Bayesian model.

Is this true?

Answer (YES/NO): NO